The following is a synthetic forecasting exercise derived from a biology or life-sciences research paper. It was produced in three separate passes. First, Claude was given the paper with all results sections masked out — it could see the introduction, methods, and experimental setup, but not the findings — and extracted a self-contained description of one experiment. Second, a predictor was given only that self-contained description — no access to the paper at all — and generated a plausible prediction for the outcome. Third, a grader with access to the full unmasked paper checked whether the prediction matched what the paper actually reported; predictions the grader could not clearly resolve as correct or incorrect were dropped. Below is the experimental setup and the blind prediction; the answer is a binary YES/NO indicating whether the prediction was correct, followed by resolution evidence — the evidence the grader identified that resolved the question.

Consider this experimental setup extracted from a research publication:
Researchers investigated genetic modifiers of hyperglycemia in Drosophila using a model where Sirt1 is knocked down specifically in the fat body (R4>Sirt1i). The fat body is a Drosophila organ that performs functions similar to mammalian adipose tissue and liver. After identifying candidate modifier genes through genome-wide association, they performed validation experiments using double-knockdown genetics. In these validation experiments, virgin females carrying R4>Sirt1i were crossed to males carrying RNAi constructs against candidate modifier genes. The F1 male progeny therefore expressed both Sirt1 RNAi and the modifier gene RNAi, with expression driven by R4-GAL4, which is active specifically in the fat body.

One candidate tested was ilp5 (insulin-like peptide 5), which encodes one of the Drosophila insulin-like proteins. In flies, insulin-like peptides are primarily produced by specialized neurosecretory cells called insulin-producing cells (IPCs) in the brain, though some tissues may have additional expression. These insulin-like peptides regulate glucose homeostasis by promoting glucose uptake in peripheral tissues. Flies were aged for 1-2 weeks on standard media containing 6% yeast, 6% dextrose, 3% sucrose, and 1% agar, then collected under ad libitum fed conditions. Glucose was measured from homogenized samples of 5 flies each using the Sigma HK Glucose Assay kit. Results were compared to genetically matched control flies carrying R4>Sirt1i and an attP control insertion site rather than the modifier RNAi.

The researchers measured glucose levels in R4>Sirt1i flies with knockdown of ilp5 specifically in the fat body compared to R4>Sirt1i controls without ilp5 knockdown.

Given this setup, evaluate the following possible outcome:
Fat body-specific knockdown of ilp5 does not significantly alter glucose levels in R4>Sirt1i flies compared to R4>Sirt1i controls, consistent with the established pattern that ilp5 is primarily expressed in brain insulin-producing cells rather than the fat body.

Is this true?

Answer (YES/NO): YES